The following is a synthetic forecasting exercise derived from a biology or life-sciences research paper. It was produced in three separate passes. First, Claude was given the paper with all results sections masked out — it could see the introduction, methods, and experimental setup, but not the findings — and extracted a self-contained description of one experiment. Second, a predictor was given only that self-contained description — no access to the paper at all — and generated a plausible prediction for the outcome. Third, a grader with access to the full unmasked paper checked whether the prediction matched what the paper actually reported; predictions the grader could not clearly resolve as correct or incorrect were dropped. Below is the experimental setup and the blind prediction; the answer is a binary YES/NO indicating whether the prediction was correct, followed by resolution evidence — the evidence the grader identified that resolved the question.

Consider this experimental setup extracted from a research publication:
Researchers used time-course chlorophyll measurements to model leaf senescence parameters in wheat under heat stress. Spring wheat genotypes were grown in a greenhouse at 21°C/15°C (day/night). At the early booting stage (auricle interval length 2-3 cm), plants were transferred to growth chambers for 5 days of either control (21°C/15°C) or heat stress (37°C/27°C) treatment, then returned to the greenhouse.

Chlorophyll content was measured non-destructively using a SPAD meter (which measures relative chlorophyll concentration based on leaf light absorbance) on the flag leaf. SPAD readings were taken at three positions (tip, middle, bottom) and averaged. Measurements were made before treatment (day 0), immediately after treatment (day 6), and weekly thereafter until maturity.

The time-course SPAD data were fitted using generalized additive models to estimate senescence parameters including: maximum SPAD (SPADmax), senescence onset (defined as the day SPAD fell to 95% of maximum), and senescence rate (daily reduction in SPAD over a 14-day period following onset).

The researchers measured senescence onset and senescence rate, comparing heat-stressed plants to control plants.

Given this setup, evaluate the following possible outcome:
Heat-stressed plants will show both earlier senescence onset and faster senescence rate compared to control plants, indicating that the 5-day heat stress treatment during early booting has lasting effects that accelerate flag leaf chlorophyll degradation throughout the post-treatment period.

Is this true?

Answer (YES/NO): NO